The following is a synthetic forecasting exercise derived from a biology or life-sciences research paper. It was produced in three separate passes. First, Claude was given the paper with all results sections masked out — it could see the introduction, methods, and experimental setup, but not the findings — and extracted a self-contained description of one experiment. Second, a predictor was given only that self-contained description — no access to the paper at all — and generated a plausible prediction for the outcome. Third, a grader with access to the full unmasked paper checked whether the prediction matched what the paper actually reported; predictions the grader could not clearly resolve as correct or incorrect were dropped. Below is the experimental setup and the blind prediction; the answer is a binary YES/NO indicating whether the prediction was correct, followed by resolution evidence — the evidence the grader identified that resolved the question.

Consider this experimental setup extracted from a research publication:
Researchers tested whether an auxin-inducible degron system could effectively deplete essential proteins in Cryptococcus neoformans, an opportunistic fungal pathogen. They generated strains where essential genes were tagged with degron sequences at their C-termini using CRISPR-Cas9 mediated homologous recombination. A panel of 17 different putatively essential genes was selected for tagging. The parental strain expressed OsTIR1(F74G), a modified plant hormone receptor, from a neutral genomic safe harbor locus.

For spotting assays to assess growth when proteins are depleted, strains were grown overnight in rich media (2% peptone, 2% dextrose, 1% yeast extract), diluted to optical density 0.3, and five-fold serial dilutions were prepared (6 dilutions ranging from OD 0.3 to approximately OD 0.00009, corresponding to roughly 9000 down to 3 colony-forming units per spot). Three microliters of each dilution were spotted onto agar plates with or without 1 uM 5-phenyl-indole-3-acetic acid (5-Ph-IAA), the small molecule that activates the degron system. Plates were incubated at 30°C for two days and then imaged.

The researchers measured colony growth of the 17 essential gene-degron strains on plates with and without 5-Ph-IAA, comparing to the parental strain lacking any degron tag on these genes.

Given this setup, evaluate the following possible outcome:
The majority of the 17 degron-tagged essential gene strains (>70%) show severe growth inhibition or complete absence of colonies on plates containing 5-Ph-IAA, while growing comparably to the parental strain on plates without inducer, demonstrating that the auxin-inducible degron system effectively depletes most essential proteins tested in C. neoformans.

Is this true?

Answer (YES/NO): NO